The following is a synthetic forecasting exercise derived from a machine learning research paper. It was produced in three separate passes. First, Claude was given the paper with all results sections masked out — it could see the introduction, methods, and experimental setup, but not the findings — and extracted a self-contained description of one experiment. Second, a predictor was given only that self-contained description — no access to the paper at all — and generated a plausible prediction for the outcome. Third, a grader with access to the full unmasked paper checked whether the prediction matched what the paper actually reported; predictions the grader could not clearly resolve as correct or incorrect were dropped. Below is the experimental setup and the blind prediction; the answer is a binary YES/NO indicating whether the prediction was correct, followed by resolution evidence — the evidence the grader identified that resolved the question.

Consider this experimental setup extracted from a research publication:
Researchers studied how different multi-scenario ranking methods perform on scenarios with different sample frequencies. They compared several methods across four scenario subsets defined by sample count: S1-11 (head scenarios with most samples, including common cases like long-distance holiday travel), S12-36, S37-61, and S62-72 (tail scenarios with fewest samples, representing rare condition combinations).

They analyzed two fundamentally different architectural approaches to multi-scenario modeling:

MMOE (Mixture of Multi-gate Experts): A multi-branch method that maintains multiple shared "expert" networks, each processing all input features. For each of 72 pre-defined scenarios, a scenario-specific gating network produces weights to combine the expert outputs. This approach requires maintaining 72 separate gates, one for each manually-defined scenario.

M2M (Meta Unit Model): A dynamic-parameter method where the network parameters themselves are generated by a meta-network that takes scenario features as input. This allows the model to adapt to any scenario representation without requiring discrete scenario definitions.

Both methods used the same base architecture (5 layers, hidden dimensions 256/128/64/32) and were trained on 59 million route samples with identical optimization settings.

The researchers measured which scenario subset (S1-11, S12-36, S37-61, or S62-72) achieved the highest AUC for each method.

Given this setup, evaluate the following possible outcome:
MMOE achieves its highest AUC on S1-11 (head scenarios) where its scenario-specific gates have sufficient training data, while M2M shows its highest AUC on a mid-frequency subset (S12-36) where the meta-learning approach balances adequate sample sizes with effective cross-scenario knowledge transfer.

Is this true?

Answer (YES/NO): NO